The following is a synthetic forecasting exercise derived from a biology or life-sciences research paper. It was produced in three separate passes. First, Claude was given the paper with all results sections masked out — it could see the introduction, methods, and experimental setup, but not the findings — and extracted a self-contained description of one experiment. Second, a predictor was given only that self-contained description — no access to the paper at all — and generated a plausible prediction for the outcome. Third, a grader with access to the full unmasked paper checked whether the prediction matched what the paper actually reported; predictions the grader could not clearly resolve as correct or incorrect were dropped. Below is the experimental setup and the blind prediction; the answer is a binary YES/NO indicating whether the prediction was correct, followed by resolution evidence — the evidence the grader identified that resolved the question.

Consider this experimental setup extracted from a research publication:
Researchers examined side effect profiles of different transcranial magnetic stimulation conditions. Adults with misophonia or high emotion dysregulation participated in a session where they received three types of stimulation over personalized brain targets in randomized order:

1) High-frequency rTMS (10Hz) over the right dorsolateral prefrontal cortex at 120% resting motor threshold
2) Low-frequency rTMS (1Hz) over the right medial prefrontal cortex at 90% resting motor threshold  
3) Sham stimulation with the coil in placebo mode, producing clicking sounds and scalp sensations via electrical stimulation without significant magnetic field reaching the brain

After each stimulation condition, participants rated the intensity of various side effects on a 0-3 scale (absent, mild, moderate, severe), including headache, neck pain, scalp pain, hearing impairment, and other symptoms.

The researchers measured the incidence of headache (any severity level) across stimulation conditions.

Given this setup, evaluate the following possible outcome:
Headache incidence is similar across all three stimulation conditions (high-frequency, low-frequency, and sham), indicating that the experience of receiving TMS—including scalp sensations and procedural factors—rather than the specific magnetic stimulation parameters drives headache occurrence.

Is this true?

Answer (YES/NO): NO